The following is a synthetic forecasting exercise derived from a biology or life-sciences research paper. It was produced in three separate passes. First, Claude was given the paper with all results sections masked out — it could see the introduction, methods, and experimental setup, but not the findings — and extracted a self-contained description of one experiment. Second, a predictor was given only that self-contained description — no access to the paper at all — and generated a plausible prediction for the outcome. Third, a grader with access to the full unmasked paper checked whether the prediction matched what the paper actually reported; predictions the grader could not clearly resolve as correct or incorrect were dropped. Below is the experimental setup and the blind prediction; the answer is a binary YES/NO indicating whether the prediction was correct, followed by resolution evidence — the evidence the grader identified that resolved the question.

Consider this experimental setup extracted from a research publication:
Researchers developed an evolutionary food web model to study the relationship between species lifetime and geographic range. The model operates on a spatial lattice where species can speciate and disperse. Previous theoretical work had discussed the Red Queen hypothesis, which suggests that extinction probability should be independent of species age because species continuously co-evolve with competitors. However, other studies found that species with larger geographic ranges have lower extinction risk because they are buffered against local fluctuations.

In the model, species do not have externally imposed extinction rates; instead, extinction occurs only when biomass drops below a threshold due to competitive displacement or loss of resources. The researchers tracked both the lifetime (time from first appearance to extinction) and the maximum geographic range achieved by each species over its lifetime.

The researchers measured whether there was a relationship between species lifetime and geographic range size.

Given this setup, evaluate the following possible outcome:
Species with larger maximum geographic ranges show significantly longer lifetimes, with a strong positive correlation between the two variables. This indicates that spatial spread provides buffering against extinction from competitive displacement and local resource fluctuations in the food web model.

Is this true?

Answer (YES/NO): YES